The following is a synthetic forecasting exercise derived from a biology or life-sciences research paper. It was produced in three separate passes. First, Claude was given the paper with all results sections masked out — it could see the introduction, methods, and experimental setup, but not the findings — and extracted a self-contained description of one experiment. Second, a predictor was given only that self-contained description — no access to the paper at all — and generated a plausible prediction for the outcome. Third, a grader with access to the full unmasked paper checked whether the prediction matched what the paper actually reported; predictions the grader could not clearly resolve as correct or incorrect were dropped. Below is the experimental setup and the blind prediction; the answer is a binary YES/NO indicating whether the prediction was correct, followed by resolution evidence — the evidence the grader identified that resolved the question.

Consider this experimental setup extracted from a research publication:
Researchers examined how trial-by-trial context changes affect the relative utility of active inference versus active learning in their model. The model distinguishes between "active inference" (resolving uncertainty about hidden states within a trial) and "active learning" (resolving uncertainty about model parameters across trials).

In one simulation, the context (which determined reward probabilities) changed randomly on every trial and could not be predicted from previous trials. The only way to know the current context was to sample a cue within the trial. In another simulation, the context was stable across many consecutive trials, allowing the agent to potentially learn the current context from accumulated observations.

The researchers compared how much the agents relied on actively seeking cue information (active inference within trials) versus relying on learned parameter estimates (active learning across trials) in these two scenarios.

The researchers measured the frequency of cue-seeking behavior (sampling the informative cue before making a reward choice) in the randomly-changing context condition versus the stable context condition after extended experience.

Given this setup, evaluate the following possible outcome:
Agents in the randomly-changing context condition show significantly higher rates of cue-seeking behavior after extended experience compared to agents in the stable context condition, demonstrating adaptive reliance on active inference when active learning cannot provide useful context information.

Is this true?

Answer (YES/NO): YES